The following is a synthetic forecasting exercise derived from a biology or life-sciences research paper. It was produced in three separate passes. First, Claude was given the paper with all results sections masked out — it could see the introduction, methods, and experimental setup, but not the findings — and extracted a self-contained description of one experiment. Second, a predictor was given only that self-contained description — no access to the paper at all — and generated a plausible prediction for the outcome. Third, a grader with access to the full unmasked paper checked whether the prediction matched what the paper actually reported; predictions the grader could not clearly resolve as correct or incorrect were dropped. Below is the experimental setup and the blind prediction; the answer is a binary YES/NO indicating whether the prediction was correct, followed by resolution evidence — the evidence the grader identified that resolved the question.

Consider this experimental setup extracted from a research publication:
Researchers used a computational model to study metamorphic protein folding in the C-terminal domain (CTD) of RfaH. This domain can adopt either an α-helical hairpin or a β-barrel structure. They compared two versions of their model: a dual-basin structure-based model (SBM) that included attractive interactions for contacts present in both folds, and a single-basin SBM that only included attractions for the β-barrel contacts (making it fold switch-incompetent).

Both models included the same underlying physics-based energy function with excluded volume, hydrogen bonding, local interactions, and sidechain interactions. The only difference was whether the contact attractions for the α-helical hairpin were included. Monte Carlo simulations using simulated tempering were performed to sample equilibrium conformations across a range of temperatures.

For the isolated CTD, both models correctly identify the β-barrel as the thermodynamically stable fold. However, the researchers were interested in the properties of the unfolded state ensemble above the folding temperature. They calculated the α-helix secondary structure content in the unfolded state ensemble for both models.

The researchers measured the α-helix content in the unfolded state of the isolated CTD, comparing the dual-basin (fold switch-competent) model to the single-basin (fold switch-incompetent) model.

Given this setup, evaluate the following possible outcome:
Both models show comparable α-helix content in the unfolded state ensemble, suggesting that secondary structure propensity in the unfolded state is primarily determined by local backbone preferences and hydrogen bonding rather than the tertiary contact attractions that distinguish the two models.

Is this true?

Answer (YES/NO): NO